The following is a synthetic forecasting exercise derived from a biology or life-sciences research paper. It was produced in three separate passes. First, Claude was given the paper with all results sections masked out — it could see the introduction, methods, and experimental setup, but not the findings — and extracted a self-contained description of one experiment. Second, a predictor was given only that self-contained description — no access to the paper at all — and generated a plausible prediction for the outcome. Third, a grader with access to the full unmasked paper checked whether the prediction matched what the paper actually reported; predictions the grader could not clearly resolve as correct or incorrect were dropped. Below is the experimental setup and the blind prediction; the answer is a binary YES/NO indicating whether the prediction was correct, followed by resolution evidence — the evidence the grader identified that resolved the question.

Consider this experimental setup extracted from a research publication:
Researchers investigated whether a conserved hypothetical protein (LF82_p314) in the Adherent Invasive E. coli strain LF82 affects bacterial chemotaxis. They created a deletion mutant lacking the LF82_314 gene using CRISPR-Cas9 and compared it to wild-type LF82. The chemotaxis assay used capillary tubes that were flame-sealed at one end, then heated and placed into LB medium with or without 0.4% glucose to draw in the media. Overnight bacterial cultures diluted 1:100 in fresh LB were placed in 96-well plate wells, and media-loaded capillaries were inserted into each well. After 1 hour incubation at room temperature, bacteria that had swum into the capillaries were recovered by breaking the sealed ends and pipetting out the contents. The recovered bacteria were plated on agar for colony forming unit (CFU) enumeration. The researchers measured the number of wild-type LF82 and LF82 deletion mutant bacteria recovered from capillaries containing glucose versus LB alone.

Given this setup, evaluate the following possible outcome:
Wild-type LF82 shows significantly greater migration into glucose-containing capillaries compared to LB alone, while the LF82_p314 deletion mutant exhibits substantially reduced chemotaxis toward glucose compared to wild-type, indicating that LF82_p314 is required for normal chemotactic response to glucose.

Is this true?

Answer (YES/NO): NO